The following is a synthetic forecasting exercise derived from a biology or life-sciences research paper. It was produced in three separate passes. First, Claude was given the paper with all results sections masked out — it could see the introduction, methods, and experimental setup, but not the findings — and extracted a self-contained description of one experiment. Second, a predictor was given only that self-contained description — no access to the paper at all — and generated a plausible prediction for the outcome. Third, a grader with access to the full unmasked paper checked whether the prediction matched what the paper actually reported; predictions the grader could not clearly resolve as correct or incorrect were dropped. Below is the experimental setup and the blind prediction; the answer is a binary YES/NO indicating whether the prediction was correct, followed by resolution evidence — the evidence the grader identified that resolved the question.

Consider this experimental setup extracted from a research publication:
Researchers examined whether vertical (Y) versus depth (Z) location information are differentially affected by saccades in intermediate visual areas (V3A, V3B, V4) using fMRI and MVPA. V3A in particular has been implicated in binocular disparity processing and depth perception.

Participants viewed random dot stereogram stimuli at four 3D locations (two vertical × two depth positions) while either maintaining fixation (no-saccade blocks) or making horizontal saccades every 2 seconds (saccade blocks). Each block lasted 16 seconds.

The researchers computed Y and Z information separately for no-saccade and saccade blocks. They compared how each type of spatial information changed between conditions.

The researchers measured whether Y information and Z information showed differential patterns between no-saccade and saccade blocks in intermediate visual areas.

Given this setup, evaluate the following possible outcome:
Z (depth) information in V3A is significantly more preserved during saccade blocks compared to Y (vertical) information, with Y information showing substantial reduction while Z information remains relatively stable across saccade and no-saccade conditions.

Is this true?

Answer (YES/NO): NO